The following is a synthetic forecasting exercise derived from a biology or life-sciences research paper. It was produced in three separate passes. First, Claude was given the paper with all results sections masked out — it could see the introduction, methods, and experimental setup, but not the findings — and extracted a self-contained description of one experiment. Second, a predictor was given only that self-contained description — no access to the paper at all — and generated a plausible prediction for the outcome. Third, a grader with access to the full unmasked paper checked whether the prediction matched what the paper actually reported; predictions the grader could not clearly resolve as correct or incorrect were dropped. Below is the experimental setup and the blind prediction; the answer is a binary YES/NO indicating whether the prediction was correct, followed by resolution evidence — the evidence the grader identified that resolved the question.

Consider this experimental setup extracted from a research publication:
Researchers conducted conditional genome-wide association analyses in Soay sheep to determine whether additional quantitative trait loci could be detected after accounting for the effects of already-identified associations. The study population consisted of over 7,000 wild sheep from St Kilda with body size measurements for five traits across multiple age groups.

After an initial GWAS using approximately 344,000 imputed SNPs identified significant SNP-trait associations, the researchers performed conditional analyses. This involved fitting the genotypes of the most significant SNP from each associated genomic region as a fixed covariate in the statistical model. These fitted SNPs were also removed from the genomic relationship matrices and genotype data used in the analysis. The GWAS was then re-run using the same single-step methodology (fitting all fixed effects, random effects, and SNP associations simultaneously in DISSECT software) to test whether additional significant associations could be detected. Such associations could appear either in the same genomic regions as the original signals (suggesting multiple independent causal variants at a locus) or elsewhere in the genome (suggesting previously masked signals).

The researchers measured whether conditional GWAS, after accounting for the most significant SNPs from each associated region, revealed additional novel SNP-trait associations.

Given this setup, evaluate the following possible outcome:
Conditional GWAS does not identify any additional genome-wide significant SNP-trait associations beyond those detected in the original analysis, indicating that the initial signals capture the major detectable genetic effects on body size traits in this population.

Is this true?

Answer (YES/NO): NO